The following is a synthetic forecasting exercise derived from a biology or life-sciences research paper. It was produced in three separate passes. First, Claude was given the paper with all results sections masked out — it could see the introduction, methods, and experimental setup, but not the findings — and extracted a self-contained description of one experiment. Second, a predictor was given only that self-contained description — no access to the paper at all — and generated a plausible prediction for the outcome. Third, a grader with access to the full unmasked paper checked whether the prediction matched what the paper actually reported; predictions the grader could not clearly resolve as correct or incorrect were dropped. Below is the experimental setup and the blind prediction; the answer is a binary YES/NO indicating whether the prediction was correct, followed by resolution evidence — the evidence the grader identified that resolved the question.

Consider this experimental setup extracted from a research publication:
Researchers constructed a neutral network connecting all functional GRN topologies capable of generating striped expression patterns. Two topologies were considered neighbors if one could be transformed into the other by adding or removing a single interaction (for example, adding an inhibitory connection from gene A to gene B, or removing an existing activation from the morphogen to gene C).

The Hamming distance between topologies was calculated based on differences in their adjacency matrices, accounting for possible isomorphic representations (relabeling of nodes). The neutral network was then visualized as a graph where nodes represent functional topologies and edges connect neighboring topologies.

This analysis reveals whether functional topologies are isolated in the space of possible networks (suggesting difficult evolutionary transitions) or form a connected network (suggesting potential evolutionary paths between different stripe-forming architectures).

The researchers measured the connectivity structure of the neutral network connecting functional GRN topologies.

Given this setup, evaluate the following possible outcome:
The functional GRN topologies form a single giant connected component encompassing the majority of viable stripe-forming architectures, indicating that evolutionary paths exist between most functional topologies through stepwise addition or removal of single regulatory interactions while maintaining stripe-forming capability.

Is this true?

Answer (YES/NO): YES